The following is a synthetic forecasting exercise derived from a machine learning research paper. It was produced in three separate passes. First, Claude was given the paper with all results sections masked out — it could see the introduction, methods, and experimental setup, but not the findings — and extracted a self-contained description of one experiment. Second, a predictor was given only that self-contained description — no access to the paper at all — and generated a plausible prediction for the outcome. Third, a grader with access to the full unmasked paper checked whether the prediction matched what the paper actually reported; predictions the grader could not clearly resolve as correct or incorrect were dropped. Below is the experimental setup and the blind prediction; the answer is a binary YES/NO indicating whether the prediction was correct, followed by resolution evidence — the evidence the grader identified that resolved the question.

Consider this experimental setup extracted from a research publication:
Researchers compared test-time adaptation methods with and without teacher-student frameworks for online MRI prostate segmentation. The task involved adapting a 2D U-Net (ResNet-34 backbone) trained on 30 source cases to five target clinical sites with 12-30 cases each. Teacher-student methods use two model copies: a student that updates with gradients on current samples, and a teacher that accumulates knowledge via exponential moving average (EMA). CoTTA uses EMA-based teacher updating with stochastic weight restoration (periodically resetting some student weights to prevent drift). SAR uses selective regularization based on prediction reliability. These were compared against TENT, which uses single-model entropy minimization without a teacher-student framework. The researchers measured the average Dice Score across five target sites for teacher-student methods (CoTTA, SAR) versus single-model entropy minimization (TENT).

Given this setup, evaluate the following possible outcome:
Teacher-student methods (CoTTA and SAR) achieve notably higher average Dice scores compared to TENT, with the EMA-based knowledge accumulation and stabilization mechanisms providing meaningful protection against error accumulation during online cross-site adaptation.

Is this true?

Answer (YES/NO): NO